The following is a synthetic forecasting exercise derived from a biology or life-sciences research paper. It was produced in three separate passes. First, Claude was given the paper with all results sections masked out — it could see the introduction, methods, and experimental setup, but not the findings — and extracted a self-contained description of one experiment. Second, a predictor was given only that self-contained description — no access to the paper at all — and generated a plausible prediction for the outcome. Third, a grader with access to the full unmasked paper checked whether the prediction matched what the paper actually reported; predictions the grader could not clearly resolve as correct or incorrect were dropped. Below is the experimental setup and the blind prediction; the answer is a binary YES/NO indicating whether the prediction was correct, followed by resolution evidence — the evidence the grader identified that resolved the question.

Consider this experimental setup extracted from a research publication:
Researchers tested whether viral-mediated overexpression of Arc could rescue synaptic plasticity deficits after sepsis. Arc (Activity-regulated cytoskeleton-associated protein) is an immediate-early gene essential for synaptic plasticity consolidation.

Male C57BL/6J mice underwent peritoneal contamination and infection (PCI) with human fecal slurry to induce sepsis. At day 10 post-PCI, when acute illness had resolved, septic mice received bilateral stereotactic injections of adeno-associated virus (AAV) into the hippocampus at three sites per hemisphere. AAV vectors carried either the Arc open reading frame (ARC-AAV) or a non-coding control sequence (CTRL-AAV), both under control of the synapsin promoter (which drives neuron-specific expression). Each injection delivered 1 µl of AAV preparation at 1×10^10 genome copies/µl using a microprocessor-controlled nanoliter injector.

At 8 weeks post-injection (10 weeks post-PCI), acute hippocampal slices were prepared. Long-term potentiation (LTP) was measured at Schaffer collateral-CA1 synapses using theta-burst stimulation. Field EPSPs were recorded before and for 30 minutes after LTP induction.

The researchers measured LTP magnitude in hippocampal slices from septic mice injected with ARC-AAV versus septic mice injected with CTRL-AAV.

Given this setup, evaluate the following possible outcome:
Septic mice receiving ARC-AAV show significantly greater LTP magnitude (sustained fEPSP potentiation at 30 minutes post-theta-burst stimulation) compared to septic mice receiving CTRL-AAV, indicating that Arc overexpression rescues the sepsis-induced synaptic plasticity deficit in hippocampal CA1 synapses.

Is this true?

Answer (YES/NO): YES